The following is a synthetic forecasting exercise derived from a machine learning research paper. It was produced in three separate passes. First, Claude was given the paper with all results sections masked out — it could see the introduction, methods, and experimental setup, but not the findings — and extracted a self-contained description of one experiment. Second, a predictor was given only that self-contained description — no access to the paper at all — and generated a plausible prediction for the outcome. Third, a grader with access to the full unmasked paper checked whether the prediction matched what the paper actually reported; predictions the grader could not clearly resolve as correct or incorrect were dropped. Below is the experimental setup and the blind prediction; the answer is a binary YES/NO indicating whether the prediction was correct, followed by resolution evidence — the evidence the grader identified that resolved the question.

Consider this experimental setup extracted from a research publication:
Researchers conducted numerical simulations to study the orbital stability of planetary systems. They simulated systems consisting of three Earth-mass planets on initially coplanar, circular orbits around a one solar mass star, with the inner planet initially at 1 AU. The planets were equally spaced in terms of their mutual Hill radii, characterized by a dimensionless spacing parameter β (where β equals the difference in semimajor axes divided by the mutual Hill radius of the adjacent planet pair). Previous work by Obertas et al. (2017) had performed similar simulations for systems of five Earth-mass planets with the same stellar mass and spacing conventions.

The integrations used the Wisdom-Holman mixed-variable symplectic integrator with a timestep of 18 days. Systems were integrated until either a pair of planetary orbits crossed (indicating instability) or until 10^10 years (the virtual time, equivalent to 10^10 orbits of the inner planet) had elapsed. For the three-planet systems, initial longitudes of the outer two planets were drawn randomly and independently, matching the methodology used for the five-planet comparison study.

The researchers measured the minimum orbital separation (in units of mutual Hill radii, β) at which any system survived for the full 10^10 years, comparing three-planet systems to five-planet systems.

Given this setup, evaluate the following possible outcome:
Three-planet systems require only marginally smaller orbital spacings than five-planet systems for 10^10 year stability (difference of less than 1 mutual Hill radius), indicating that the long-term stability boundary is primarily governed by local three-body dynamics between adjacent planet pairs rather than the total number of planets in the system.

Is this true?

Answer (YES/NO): NO